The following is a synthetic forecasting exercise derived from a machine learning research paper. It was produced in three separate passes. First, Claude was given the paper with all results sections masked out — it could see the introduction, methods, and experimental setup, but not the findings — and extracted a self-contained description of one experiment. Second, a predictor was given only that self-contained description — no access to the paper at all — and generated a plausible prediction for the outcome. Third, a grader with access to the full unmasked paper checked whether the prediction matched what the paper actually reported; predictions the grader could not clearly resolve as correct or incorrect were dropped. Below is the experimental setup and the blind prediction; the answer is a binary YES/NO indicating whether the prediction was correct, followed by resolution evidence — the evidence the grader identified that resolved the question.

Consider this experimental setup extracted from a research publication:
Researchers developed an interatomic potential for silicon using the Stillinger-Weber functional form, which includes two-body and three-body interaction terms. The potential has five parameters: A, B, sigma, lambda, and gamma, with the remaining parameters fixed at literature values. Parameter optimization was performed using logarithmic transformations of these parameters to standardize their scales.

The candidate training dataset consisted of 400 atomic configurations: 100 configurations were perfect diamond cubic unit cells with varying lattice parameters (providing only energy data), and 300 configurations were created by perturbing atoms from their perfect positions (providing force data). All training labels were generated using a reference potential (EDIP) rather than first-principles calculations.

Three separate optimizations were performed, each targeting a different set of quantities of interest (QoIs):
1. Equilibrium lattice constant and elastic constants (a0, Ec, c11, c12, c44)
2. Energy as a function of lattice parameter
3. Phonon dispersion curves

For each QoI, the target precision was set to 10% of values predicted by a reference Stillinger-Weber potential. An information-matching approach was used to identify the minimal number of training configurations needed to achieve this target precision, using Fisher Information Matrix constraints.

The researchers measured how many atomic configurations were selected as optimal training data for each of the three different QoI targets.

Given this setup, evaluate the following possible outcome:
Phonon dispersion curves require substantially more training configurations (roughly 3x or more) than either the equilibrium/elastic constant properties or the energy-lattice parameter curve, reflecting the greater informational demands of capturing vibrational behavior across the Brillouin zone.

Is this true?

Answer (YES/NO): NO